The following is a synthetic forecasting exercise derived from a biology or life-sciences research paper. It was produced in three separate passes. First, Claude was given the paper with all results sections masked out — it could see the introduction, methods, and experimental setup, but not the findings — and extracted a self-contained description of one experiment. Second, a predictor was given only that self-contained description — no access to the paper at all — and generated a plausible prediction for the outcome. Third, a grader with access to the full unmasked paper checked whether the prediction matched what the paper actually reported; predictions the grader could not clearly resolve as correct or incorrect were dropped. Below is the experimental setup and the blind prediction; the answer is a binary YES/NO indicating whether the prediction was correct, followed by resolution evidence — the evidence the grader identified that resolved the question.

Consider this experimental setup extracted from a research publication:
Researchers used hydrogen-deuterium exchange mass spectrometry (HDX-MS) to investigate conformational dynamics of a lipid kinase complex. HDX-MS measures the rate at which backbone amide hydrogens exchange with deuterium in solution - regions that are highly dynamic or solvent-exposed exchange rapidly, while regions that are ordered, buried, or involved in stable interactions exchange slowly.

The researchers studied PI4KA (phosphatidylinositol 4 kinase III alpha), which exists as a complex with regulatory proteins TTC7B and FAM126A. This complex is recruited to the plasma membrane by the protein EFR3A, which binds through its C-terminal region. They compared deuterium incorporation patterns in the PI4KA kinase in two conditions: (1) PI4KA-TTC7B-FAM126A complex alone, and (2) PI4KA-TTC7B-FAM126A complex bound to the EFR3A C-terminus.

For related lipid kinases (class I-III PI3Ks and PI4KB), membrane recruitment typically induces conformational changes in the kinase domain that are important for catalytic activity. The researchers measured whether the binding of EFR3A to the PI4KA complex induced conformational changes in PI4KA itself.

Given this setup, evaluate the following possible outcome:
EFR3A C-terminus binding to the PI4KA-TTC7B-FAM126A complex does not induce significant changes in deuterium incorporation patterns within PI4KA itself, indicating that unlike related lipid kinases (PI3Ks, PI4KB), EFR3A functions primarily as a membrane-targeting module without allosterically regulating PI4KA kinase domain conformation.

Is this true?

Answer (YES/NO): YES